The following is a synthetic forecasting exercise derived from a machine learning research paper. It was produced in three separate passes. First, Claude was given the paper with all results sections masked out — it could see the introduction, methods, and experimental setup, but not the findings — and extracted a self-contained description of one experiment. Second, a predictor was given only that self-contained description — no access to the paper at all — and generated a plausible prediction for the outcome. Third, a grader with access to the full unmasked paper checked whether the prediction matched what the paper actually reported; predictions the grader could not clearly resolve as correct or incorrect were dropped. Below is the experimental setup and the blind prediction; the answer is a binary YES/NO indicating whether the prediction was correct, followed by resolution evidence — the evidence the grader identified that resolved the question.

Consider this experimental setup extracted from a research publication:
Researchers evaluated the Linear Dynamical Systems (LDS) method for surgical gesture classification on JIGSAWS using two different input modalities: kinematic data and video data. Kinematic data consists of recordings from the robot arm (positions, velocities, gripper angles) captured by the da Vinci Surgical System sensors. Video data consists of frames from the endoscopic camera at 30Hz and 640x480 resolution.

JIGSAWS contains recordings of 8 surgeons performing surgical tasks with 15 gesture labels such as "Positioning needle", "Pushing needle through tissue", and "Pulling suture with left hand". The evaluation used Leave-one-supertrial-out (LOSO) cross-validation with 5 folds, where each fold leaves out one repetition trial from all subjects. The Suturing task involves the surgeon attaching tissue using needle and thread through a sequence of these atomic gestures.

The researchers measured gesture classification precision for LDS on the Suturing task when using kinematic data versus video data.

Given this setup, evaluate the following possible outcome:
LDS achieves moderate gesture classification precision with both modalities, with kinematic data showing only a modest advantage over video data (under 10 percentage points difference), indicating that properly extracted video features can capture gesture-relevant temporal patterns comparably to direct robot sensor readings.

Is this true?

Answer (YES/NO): NO